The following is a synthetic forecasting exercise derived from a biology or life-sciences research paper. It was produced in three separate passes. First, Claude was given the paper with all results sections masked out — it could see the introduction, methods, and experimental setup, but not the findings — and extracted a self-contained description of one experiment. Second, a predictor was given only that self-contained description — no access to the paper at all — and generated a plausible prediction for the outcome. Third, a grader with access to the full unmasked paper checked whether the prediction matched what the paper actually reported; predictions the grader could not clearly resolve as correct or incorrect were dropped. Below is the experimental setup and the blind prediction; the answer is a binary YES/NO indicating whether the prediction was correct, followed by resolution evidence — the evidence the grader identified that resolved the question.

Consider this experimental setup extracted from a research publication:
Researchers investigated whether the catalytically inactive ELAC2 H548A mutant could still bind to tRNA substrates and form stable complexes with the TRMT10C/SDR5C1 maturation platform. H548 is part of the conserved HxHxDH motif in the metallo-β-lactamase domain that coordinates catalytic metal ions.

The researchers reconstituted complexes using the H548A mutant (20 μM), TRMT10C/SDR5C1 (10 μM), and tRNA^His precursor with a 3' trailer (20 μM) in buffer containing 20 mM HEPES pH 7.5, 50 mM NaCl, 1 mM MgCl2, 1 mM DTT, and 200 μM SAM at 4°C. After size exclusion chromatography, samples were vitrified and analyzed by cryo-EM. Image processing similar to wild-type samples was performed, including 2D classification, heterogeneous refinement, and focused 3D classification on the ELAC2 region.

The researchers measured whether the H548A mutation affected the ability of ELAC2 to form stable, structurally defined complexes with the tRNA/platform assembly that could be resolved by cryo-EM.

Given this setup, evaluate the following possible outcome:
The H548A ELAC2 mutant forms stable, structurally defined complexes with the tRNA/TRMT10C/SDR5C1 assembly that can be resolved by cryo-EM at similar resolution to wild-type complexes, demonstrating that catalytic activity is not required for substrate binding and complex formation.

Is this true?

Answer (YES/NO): YES